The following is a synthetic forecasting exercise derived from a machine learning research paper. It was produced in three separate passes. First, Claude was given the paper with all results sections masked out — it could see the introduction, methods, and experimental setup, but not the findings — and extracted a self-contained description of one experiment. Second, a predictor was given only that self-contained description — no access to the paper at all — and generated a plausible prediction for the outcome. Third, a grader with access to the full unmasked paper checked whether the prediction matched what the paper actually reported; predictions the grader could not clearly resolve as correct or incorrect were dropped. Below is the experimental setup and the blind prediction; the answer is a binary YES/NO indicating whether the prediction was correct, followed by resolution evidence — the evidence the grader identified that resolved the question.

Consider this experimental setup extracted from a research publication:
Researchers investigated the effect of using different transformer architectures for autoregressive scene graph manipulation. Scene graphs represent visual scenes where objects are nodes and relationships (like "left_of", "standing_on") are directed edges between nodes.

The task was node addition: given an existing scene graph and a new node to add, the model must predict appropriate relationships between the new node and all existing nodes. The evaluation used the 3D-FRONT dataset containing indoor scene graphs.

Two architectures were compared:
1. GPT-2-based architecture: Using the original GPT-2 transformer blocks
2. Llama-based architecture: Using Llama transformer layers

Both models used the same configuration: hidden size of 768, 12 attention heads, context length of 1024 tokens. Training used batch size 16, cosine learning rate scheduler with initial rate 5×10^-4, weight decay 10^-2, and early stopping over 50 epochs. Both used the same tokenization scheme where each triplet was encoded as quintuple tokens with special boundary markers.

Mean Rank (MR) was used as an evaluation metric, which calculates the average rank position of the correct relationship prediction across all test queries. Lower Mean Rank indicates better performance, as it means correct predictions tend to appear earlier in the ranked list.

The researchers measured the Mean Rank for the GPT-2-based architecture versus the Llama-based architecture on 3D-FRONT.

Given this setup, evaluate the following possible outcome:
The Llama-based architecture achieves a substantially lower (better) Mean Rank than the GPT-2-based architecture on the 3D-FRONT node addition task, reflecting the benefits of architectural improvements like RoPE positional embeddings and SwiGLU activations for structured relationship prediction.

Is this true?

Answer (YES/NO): YES